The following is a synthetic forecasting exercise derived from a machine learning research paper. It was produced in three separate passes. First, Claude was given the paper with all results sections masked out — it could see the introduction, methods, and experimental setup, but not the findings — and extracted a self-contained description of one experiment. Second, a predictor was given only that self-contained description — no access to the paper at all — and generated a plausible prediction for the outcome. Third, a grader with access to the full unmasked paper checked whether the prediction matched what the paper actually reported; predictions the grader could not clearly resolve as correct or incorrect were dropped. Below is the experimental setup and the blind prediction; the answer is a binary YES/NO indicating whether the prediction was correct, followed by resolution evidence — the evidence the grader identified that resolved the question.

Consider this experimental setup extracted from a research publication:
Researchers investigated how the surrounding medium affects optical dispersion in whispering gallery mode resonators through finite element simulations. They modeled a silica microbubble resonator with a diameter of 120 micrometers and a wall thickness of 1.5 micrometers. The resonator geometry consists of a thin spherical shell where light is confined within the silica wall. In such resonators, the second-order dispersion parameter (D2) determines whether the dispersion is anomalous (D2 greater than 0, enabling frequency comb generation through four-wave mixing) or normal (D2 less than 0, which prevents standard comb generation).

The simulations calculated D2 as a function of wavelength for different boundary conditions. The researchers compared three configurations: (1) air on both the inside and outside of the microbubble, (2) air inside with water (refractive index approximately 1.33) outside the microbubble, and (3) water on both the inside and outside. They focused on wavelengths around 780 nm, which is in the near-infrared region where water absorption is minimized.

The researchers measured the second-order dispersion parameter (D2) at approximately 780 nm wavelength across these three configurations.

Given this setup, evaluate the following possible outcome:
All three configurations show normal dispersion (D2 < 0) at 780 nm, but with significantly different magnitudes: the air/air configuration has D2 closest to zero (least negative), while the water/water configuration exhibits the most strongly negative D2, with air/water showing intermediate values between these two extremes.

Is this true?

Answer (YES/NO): NO